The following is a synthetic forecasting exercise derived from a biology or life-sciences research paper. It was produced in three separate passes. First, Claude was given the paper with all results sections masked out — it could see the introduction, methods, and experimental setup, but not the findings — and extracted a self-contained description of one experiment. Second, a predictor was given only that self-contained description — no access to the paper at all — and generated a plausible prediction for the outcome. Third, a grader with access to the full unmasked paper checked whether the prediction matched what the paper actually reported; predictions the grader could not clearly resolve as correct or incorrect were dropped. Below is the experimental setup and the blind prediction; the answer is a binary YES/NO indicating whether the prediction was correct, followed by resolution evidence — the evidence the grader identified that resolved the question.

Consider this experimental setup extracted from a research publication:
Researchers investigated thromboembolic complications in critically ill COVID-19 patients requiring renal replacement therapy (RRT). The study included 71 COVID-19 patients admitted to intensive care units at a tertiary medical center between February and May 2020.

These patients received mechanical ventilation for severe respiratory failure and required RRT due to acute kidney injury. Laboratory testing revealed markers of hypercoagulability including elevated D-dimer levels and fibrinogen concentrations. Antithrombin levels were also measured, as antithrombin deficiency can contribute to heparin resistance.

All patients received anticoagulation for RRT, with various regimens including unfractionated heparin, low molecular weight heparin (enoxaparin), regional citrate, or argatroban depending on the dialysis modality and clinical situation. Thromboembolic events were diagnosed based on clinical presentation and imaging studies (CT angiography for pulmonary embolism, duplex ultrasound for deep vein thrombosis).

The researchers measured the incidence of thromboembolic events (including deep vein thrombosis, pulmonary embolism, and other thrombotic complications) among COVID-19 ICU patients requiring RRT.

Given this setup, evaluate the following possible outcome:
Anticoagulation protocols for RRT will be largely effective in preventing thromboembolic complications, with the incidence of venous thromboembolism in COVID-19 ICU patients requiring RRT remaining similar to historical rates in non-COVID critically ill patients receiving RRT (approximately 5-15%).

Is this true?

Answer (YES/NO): NO